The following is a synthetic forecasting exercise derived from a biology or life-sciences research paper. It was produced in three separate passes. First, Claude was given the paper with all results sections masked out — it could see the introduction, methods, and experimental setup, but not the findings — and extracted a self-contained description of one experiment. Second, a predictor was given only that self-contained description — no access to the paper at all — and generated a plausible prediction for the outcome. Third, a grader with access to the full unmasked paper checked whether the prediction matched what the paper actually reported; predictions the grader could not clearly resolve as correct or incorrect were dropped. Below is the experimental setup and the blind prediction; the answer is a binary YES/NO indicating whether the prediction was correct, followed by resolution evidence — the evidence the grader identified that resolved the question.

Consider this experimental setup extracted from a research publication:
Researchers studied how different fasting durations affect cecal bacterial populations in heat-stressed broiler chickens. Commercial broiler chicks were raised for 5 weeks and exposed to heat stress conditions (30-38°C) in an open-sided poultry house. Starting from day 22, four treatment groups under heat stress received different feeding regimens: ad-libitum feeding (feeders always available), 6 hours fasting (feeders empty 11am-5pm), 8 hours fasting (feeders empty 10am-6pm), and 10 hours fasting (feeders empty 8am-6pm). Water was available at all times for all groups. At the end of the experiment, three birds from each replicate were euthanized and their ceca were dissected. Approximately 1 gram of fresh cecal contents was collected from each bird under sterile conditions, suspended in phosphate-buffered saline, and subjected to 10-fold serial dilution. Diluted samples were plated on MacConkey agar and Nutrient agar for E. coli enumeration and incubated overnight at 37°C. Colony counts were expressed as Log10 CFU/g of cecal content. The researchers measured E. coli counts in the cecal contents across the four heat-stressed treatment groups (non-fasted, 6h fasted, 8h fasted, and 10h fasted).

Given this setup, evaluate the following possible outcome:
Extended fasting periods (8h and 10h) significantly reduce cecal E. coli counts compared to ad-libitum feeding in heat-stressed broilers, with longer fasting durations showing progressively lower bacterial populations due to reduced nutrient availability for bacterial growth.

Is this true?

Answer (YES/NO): YES